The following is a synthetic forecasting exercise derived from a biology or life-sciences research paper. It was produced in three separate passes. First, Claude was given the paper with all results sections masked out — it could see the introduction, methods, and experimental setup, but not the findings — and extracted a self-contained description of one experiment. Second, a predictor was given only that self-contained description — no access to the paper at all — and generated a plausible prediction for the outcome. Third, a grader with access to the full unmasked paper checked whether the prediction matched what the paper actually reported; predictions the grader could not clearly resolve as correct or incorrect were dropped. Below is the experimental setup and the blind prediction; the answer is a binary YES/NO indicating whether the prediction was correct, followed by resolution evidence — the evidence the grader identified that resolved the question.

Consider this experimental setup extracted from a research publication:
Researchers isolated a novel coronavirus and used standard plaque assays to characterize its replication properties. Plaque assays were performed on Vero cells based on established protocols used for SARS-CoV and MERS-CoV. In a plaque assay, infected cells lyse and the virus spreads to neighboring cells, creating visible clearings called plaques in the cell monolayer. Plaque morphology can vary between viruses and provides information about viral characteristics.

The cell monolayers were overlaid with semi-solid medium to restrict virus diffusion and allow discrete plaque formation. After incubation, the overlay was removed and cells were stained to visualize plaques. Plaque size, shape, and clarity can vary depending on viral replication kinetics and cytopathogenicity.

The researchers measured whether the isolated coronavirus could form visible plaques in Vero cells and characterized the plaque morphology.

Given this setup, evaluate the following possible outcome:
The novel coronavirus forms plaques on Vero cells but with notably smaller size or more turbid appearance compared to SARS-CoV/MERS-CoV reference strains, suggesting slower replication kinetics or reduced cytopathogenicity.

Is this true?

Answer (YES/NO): NO